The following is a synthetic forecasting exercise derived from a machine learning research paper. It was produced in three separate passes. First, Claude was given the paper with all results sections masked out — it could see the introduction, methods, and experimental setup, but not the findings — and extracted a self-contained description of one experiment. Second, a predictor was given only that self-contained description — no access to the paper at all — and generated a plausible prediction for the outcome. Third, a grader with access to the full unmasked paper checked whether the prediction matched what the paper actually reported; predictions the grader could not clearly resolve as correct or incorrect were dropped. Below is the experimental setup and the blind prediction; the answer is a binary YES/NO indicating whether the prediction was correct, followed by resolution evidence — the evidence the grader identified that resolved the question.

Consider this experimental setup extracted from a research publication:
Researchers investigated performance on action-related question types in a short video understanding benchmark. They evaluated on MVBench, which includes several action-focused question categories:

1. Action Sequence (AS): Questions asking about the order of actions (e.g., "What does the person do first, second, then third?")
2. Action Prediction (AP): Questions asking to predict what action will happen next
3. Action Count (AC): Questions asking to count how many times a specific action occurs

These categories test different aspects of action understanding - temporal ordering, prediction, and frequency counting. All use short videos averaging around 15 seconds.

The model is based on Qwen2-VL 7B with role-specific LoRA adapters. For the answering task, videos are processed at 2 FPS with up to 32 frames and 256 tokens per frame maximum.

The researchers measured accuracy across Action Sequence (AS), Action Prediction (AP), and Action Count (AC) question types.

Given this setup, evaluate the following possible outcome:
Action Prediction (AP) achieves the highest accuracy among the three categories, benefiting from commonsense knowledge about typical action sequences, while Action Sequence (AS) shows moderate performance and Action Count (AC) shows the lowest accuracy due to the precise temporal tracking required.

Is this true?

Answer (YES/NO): NO